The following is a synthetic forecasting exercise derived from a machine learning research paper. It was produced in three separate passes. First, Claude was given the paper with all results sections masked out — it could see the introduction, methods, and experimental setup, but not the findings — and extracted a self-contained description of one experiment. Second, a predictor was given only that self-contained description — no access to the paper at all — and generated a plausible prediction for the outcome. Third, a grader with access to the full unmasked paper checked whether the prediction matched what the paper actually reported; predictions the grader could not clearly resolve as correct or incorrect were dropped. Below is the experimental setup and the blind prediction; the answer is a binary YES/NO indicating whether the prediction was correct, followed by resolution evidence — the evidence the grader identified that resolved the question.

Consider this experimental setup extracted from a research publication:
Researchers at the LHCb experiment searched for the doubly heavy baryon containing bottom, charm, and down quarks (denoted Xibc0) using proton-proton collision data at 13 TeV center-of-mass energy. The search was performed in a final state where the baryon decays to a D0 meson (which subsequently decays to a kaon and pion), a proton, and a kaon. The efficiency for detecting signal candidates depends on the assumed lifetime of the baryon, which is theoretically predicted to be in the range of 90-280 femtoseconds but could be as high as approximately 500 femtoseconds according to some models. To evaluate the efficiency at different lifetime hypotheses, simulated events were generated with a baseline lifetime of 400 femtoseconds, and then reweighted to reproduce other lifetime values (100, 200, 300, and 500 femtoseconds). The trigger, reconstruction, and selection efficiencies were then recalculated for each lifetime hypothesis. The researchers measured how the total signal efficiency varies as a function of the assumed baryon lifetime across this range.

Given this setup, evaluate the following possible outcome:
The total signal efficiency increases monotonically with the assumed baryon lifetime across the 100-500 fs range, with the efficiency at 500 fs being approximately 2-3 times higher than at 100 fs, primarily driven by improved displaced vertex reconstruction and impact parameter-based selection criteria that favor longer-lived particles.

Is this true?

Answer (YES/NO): NO